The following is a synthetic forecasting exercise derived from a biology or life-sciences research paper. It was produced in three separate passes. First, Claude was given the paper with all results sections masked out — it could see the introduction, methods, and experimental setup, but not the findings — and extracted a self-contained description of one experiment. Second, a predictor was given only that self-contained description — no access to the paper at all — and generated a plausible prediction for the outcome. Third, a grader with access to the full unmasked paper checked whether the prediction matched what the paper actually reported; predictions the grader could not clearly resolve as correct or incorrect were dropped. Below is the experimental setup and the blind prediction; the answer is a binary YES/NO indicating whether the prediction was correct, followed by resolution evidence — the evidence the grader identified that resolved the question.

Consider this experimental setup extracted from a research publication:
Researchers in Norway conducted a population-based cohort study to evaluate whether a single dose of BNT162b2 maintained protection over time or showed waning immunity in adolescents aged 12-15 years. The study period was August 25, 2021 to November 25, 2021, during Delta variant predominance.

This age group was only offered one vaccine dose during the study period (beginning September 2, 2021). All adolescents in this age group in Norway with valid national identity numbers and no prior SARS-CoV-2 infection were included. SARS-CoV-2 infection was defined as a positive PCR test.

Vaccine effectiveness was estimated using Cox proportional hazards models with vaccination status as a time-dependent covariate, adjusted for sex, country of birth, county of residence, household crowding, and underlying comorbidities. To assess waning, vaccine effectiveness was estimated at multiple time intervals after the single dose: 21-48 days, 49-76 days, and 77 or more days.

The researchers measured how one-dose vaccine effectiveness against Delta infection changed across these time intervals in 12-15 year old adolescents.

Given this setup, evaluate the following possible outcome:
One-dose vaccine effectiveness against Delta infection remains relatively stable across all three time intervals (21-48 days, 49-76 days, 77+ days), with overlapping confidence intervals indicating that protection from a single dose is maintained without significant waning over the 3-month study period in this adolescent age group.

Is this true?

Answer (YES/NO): NO